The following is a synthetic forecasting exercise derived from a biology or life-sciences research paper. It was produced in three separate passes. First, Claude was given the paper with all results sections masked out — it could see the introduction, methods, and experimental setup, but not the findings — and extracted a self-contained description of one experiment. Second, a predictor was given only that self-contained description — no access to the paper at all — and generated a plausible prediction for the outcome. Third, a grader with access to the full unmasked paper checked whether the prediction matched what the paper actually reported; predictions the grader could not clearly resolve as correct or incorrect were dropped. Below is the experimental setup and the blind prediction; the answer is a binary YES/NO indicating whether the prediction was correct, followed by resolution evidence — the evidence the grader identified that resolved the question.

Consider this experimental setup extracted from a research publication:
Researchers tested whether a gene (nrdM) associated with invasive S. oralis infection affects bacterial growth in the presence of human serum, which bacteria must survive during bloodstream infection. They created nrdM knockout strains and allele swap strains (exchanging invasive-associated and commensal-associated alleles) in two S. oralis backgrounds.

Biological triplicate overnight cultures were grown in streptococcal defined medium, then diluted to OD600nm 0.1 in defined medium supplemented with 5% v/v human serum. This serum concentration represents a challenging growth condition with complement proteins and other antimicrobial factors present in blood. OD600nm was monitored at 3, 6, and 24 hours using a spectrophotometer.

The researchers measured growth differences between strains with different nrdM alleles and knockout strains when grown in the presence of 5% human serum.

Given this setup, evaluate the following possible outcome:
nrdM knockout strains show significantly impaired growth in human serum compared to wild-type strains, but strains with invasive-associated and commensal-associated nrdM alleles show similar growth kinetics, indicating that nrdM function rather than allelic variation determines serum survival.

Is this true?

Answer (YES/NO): NO